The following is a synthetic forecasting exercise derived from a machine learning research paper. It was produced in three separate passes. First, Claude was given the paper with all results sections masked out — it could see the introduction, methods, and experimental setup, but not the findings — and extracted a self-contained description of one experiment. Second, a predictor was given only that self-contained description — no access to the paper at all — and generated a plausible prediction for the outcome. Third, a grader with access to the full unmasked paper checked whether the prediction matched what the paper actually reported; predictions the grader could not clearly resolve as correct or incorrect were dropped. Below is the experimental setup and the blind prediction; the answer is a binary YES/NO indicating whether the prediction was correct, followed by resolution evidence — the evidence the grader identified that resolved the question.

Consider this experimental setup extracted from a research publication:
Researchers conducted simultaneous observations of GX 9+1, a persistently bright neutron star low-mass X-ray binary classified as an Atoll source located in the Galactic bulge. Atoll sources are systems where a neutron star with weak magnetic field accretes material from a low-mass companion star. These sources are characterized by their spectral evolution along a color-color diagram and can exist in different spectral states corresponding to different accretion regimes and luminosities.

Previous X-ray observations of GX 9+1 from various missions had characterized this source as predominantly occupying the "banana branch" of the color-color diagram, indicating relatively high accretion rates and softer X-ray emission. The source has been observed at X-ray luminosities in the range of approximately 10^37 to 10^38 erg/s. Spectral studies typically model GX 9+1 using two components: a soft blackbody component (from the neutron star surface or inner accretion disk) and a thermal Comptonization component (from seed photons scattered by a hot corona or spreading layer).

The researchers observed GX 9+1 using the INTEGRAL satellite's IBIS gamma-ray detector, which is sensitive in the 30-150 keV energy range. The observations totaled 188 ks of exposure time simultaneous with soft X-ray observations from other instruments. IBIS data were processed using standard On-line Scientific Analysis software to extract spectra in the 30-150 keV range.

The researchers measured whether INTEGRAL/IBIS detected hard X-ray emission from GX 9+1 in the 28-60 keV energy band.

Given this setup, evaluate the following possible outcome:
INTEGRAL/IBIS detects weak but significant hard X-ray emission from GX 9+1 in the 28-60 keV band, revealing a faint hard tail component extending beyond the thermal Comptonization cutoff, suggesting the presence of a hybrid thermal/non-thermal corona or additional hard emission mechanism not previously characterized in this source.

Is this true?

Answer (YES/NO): NO